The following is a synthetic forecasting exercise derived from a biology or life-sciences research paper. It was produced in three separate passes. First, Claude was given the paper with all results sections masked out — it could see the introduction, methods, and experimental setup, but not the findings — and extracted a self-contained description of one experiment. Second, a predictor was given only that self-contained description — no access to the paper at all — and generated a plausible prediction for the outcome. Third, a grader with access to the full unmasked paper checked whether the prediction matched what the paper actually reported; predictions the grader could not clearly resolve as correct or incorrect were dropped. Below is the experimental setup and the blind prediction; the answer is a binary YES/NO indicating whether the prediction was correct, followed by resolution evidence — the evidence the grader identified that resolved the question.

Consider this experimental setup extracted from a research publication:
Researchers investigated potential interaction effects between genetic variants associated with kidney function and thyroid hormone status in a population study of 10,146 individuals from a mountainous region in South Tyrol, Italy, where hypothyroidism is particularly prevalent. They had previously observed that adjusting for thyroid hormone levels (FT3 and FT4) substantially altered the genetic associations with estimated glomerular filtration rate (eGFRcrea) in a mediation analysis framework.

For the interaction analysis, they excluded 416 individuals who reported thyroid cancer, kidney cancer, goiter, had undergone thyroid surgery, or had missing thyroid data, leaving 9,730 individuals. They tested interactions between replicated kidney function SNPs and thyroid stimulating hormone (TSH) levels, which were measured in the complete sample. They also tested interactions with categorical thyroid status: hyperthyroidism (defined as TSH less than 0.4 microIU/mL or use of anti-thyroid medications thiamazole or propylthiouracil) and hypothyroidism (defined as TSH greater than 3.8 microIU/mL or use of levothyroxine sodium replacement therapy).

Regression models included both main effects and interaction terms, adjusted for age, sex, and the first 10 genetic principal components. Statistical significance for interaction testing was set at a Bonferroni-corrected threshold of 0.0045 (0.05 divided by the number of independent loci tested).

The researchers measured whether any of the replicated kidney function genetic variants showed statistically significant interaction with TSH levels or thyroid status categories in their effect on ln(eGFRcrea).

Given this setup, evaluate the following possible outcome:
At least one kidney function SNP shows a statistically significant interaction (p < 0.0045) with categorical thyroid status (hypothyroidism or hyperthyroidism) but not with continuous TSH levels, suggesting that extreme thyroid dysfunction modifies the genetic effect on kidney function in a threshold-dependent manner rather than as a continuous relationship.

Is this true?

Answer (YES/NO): NO